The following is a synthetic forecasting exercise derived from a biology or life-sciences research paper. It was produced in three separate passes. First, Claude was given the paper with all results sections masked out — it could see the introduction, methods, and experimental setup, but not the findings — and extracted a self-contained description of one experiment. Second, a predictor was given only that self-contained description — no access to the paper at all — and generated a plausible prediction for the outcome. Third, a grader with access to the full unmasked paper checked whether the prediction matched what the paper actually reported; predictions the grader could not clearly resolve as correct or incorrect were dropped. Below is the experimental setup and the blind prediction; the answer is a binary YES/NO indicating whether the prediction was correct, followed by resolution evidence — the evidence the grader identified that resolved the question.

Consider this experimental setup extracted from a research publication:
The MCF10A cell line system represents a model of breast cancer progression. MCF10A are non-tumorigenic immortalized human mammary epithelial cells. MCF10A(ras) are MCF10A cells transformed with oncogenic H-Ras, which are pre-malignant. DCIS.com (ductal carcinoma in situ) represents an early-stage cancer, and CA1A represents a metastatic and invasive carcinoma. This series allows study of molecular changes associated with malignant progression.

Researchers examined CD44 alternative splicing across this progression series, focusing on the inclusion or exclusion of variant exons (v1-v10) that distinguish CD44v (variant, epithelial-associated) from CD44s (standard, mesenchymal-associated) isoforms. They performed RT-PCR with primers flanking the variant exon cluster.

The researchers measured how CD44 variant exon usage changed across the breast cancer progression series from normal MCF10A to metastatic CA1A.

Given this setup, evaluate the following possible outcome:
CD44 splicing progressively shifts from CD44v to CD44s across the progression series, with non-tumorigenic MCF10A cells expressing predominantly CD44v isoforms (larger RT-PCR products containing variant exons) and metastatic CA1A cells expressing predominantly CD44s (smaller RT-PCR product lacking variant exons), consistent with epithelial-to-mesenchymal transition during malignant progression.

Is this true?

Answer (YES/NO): NO